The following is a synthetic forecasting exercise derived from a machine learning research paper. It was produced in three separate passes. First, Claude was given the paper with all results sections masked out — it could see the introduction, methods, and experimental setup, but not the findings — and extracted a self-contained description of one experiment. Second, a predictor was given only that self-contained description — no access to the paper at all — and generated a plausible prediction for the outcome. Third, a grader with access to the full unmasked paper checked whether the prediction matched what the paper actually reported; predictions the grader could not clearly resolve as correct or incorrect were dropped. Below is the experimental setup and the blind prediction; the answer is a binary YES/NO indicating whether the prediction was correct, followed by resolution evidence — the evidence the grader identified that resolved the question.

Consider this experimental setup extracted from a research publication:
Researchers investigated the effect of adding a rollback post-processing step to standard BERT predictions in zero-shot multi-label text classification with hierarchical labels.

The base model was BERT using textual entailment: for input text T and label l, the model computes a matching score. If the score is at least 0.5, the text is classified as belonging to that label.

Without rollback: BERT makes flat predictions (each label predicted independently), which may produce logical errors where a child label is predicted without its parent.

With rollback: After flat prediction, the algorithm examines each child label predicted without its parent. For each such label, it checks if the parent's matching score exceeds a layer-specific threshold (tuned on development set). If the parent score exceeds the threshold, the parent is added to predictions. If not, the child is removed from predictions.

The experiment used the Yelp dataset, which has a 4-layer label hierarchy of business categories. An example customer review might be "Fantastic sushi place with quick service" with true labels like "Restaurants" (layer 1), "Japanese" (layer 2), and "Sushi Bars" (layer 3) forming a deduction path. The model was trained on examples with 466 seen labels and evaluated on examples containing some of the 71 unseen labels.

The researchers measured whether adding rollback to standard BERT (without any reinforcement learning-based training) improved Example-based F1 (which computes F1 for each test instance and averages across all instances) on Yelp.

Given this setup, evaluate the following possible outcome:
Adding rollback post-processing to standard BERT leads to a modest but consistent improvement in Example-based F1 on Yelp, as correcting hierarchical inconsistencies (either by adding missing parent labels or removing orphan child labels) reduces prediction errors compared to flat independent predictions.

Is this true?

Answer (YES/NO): NO